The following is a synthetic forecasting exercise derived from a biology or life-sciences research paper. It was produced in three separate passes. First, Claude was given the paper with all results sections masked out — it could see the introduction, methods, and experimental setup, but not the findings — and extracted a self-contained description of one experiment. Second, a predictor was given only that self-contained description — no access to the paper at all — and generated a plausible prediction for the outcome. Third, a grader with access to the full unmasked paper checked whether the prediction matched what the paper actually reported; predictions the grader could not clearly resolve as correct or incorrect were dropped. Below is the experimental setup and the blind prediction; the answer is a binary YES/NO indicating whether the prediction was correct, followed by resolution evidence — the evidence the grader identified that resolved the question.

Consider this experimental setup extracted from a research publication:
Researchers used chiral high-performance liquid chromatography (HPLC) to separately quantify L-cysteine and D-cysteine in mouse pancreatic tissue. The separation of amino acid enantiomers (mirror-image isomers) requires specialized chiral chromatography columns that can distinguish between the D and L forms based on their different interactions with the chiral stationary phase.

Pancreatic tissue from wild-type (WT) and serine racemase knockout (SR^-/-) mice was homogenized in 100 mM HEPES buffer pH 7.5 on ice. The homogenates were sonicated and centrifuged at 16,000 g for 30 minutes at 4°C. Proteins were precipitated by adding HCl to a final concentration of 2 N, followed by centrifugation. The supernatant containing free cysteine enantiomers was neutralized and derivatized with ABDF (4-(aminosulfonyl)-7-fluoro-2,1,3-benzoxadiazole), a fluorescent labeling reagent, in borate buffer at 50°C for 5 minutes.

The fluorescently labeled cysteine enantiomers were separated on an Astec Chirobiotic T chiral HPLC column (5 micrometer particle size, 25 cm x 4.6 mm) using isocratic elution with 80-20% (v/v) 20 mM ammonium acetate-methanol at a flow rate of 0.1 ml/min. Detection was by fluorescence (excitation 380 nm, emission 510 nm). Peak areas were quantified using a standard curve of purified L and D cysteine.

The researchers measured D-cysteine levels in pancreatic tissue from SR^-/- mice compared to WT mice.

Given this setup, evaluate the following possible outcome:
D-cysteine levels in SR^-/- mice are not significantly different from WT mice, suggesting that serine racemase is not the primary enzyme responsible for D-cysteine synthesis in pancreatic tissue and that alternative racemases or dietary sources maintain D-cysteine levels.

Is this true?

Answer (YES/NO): NO